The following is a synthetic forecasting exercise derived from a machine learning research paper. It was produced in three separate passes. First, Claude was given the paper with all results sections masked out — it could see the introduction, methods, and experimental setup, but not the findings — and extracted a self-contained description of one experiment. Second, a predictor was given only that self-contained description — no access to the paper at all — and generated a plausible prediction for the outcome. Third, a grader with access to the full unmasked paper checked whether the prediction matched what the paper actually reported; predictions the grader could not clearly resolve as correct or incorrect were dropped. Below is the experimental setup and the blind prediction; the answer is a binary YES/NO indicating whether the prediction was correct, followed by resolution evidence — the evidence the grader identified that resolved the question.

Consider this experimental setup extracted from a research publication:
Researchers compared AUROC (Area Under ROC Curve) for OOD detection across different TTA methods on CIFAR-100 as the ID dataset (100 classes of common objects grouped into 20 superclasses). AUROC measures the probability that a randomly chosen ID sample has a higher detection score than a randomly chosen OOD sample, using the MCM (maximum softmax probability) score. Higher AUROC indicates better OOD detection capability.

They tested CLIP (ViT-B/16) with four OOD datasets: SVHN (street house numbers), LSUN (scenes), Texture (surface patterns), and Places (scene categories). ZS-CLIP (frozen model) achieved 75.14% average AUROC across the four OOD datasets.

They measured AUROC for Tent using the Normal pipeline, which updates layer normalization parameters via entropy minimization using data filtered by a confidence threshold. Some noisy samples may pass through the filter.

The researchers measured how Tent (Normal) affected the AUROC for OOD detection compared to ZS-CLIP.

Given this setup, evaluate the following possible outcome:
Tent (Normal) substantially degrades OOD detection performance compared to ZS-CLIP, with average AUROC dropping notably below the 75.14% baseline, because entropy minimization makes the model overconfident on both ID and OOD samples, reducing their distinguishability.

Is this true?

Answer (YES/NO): YES